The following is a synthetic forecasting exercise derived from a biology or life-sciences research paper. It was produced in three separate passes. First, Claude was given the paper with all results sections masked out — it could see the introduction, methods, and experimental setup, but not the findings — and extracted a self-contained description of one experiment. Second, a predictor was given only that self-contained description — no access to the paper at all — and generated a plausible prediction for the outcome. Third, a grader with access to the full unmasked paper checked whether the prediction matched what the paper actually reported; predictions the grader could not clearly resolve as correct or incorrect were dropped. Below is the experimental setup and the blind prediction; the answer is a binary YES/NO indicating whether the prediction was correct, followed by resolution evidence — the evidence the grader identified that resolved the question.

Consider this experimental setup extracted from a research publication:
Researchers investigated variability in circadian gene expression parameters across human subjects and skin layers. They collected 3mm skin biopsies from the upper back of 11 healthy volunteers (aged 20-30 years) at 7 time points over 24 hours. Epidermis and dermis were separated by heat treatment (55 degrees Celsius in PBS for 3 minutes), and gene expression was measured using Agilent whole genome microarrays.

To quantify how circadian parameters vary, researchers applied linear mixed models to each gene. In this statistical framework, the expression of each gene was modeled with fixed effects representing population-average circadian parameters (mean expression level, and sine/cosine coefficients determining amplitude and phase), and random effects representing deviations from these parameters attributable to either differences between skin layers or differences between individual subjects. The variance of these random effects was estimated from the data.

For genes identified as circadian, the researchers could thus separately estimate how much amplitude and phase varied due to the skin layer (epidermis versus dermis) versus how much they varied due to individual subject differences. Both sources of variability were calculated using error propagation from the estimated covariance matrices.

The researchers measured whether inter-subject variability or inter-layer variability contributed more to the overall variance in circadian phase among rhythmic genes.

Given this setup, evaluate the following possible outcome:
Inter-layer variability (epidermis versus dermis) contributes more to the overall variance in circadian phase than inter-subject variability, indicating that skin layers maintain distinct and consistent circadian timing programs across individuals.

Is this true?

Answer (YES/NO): NO